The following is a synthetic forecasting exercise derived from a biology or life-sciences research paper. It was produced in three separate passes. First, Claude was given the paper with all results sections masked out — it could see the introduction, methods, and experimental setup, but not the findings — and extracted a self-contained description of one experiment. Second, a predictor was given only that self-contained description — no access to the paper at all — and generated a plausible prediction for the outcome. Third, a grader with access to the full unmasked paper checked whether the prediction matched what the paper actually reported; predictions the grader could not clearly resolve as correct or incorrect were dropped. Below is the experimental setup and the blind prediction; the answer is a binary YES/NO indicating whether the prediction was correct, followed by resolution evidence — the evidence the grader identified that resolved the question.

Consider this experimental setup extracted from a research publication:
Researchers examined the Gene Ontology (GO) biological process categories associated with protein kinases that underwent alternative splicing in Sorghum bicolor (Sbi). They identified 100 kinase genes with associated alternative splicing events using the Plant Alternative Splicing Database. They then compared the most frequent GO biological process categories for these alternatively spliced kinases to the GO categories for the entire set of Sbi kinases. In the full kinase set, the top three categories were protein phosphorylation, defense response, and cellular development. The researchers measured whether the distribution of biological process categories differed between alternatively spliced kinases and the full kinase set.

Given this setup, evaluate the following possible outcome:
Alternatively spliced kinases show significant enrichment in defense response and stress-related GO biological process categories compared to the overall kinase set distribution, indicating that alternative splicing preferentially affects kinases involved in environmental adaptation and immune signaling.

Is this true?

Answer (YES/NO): YES